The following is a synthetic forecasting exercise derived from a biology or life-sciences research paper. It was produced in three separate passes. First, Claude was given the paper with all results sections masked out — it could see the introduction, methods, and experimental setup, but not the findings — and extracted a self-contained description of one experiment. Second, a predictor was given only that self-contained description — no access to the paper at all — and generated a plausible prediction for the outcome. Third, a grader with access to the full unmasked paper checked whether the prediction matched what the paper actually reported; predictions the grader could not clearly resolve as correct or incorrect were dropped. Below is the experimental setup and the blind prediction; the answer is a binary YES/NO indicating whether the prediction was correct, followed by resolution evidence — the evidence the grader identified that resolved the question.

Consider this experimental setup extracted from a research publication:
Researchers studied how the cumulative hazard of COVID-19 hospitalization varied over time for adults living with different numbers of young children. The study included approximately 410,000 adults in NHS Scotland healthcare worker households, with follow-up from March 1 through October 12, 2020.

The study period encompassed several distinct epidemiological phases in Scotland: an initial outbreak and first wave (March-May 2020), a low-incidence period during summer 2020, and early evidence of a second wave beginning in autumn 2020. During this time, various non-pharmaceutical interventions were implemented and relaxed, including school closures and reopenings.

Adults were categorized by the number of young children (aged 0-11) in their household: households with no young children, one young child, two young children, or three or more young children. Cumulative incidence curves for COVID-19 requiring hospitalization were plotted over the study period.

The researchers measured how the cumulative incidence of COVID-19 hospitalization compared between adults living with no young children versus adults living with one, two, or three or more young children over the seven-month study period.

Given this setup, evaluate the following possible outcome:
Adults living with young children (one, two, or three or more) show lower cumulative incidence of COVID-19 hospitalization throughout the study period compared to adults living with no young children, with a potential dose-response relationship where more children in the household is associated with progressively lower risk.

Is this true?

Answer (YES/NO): YES